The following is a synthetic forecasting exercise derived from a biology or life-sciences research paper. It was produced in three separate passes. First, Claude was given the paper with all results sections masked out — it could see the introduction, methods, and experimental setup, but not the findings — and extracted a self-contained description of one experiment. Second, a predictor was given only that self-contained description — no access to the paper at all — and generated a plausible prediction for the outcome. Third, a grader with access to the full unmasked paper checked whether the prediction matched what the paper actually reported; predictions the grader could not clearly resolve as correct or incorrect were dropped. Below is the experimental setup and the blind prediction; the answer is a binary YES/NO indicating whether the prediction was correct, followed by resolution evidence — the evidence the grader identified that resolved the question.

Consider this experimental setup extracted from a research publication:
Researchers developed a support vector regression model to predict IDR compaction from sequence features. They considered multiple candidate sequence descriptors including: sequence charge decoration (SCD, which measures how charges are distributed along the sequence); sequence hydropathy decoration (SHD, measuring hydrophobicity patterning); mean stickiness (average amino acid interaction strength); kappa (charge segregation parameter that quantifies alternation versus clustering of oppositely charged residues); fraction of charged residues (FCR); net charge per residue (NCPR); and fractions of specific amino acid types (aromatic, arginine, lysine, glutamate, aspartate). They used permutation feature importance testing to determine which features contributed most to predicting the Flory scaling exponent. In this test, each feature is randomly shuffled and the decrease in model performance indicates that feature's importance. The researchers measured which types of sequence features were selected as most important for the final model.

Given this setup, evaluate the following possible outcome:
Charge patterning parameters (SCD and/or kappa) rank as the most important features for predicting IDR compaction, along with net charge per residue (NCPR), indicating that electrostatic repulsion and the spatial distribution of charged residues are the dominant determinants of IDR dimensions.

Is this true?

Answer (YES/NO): NO